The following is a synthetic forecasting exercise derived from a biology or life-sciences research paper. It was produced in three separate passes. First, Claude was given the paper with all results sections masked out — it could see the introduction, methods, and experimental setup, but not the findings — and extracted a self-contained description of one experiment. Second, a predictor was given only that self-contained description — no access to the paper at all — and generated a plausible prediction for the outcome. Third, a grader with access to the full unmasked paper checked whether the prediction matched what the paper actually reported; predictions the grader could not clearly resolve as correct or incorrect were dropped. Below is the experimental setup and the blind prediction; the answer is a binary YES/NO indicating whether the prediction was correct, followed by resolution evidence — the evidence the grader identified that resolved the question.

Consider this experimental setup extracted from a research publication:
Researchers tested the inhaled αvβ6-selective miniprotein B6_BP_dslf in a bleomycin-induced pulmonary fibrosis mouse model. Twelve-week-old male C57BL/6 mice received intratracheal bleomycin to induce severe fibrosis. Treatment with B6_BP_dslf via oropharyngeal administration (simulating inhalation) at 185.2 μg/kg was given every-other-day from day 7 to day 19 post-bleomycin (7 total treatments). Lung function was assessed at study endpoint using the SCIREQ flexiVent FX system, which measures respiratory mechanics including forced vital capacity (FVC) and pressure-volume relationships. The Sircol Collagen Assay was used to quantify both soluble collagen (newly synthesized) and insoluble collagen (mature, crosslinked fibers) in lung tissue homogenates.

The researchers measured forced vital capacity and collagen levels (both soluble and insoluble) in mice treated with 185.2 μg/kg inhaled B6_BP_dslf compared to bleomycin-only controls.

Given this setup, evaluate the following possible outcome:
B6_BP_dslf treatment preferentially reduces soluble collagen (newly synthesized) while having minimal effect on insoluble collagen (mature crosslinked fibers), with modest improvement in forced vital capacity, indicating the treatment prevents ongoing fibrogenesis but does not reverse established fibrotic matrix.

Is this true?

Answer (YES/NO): NO